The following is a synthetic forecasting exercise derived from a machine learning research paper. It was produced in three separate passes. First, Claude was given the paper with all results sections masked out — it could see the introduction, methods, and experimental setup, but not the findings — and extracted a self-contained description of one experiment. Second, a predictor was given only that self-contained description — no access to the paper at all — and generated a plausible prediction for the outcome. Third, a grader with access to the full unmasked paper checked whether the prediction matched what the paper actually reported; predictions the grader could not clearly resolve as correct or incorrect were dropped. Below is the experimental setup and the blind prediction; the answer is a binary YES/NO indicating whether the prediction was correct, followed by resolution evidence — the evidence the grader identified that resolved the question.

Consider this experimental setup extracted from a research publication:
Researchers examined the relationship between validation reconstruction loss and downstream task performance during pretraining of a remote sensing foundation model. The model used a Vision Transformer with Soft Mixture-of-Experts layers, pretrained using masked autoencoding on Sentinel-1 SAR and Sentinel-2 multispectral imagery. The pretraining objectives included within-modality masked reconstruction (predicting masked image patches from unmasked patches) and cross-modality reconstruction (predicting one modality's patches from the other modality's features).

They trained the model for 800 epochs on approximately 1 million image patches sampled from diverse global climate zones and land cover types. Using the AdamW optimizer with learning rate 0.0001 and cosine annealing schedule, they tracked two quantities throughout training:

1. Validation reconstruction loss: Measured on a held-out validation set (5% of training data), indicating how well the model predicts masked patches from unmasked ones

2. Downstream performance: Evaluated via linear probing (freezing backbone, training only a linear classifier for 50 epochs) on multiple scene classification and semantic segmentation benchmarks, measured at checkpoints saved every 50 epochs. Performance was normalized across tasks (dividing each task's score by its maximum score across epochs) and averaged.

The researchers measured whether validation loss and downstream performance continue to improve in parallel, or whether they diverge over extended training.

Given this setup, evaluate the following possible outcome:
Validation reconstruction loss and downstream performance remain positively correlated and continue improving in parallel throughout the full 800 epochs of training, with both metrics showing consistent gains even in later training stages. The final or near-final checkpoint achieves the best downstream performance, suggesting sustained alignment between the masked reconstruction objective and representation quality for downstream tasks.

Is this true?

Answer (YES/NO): NO